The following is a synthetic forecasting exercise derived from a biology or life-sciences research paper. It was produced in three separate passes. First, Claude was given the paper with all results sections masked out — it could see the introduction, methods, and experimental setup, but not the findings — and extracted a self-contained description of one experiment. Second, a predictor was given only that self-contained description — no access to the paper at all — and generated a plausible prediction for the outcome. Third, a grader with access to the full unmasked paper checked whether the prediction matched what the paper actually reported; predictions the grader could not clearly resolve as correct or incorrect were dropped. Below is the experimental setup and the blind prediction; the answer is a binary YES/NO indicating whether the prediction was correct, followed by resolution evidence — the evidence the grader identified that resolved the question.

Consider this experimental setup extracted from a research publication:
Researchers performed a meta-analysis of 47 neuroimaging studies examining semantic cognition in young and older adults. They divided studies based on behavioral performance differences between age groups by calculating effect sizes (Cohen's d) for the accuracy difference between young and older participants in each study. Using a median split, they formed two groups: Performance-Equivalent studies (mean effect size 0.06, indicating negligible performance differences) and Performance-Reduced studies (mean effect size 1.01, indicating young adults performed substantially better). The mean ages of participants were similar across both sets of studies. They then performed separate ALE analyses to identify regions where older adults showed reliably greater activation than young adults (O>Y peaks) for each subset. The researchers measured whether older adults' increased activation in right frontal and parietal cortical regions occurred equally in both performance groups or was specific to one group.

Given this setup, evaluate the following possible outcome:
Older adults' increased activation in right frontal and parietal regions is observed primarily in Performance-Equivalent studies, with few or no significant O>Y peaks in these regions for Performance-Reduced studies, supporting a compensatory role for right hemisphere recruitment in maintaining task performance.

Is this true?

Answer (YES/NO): NO